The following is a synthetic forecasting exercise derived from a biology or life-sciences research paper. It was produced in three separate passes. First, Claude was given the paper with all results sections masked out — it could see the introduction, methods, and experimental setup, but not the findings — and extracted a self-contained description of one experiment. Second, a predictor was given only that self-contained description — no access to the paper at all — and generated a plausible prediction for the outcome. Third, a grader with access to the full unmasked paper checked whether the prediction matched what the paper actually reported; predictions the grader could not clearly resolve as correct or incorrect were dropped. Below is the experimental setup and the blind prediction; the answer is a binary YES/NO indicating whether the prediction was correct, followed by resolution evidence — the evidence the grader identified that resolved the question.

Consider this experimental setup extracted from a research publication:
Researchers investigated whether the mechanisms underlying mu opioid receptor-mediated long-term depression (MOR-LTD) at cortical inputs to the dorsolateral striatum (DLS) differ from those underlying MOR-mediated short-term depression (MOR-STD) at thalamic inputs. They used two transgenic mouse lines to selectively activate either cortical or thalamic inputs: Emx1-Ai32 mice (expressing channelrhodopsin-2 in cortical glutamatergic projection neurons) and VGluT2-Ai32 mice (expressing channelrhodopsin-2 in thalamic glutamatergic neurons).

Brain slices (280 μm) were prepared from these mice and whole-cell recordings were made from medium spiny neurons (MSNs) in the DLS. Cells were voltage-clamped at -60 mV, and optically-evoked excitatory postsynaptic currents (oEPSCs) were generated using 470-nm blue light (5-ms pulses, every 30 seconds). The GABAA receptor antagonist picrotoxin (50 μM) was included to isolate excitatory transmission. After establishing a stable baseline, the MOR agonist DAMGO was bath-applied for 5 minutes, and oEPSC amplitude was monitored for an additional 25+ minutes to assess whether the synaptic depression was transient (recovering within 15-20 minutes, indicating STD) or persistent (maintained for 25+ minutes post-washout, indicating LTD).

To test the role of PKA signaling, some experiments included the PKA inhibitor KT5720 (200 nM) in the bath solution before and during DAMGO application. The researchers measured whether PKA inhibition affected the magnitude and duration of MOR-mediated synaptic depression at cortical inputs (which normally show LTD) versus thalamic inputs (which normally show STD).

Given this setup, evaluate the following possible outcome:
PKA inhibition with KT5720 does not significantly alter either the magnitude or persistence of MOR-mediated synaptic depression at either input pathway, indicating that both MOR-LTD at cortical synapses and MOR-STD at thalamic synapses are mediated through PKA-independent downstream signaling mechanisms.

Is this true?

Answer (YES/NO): NO